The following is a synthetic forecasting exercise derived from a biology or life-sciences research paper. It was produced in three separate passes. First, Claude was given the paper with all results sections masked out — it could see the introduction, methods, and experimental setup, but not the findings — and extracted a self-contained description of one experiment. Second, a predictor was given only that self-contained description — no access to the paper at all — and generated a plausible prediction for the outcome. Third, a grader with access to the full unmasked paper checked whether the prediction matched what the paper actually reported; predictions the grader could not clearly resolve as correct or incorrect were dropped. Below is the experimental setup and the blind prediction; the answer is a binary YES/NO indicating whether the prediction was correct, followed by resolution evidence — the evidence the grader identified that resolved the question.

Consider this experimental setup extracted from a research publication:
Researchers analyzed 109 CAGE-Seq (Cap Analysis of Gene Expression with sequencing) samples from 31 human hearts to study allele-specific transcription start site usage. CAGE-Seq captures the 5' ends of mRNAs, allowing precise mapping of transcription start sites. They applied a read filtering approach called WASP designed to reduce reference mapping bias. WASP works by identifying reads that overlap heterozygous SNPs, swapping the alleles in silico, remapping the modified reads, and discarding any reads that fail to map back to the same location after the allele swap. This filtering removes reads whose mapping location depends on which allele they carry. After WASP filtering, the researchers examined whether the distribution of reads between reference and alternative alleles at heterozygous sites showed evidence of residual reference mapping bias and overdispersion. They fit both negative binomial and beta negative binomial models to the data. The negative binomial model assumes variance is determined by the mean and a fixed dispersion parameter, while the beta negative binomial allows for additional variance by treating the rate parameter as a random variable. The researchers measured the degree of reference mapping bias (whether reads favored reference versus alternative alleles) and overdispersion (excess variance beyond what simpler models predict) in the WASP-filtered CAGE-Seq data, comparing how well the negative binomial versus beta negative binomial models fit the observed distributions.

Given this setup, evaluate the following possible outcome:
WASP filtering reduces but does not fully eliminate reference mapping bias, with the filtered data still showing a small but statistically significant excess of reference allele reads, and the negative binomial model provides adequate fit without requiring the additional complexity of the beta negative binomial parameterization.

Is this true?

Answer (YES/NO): NO